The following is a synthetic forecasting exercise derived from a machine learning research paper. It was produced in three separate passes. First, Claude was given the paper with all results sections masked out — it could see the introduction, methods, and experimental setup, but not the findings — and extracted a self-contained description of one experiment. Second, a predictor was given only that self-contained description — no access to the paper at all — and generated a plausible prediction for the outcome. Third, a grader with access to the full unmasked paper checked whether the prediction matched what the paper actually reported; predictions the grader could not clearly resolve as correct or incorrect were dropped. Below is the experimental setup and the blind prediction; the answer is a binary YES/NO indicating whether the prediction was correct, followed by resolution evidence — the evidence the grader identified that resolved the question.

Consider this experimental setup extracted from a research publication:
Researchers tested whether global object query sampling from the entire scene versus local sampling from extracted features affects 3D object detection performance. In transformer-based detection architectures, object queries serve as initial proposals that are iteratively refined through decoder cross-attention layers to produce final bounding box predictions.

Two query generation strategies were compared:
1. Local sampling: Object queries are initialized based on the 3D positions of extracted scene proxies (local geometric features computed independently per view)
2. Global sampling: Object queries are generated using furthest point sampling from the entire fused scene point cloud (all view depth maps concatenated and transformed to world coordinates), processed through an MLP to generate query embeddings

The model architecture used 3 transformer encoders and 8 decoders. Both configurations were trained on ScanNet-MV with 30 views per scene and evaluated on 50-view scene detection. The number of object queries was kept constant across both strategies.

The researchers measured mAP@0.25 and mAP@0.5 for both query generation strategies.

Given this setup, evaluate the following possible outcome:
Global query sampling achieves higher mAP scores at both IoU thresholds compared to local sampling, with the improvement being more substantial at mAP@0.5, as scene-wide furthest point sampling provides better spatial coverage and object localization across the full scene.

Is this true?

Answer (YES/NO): YES